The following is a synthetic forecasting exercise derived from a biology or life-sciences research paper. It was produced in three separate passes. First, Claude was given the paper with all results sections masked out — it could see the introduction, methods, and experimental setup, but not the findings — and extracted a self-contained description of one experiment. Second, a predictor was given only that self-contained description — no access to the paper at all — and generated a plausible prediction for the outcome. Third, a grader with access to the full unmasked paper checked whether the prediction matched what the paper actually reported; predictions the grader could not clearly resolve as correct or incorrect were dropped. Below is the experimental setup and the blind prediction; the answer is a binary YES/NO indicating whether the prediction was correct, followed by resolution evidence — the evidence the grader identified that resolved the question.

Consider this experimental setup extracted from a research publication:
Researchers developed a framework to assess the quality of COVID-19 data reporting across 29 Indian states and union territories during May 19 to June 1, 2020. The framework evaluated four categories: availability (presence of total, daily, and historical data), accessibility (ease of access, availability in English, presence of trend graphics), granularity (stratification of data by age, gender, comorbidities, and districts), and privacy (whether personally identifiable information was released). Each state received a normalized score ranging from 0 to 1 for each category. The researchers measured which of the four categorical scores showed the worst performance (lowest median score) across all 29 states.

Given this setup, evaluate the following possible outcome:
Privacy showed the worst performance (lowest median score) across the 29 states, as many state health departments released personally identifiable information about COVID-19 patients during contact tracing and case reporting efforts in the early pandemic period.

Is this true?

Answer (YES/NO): NO